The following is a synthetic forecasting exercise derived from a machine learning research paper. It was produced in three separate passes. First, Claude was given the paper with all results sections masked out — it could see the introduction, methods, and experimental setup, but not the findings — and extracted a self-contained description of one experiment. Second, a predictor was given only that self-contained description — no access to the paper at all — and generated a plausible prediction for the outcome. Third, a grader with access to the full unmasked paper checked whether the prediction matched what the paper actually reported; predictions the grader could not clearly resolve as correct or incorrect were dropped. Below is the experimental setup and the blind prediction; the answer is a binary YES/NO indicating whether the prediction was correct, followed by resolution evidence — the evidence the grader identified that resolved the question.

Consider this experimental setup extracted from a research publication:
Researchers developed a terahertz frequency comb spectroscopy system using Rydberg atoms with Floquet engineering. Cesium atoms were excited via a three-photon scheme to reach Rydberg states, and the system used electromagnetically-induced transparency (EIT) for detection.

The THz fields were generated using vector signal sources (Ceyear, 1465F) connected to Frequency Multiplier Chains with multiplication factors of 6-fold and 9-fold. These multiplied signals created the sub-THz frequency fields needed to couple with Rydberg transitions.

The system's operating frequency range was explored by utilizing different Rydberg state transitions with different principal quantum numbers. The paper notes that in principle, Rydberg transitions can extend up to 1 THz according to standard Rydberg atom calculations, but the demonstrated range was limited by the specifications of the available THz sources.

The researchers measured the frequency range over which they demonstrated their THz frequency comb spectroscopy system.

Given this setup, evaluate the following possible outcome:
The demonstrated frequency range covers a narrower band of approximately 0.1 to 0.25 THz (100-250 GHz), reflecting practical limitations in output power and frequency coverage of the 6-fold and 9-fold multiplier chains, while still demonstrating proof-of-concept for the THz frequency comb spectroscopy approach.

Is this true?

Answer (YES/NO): NO